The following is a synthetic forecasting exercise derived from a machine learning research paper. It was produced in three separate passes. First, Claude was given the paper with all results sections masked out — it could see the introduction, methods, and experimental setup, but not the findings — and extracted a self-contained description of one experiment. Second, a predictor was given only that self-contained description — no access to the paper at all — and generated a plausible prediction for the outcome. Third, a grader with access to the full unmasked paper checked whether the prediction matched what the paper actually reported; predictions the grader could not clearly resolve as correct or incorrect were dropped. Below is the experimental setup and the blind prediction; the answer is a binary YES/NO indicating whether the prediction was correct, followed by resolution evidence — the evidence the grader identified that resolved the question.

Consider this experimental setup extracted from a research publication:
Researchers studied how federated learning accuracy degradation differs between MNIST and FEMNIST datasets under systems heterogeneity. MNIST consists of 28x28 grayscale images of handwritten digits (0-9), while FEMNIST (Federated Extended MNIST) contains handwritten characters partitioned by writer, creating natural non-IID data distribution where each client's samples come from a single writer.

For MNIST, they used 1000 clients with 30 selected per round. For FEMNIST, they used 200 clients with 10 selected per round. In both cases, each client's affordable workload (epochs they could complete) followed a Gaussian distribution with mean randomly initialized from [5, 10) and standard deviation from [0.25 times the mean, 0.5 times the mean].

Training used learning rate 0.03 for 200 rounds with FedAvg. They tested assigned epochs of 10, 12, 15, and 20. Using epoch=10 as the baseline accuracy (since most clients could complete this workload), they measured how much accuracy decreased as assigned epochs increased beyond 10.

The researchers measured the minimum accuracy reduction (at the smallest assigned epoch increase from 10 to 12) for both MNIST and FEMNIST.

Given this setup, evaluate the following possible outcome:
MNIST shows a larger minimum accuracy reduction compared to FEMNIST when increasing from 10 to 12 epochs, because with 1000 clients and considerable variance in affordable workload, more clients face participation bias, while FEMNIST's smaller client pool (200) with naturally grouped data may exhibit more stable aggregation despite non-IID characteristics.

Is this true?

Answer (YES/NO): NO